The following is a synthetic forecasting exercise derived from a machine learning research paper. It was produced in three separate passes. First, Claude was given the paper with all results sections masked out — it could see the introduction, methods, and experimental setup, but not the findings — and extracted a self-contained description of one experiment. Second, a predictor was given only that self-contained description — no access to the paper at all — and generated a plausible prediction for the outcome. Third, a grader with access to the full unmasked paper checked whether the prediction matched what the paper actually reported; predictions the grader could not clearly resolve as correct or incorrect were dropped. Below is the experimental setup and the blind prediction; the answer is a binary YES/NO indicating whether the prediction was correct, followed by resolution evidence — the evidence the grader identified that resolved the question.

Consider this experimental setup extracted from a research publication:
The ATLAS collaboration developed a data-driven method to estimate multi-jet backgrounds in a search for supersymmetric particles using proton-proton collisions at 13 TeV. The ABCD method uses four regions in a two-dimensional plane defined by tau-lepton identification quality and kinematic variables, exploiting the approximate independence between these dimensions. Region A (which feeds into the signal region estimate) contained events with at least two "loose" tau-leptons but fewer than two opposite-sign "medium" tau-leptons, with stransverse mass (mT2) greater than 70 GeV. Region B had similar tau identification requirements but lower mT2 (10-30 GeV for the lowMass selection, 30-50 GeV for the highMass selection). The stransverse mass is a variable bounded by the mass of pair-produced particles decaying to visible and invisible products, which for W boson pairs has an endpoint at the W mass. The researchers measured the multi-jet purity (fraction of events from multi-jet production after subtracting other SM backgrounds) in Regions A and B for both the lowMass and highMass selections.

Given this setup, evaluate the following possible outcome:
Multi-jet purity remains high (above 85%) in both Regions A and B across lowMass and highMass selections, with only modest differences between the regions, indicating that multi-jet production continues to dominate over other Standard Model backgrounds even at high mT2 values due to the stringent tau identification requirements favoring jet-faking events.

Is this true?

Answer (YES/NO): NO